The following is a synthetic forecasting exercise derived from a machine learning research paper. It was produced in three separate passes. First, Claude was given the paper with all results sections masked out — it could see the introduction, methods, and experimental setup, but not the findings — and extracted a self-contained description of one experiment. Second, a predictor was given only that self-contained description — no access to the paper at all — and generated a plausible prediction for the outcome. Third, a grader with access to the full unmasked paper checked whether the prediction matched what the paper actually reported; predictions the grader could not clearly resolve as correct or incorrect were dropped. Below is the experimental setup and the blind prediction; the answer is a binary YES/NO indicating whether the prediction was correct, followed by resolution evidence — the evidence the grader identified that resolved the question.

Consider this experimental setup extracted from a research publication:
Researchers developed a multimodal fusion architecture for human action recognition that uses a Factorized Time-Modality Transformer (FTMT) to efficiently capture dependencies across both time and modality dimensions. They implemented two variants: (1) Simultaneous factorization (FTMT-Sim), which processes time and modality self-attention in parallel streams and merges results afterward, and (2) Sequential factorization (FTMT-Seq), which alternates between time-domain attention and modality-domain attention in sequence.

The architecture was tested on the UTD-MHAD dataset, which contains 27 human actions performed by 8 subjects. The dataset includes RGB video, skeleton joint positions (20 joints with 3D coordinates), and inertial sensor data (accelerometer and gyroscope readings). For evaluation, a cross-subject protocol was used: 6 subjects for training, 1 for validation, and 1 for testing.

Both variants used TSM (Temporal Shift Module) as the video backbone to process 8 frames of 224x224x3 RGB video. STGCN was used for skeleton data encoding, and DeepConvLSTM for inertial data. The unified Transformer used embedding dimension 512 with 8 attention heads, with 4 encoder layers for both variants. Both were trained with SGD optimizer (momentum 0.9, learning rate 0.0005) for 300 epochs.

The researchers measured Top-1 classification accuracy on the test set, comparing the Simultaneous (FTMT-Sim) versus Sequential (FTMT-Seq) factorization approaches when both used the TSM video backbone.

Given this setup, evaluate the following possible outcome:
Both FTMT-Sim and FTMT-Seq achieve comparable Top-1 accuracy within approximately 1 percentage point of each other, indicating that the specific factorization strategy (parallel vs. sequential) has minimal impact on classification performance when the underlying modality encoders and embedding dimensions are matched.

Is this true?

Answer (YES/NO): YES